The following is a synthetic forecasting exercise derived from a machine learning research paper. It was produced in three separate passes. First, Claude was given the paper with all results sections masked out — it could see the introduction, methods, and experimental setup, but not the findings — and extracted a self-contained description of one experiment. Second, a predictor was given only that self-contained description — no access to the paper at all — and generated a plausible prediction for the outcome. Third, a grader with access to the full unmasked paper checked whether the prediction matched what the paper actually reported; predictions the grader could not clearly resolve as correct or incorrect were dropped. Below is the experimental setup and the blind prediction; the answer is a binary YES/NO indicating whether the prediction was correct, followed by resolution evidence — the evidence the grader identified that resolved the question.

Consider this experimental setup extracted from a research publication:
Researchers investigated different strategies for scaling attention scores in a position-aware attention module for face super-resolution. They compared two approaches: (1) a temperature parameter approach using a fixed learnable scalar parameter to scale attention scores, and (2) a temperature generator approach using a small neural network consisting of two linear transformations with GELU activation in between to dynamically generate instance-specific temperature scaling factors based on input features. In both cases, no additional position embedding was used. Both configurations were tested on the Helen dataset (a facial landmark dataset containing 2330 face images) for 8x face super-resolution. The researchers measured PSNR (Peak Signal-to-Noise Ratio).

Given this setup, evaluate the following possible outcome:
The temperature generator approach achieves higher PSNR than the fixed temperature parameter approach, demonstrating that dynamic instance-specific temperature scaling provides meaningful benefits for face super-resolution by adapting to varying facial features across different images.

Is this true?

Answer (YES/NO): NO